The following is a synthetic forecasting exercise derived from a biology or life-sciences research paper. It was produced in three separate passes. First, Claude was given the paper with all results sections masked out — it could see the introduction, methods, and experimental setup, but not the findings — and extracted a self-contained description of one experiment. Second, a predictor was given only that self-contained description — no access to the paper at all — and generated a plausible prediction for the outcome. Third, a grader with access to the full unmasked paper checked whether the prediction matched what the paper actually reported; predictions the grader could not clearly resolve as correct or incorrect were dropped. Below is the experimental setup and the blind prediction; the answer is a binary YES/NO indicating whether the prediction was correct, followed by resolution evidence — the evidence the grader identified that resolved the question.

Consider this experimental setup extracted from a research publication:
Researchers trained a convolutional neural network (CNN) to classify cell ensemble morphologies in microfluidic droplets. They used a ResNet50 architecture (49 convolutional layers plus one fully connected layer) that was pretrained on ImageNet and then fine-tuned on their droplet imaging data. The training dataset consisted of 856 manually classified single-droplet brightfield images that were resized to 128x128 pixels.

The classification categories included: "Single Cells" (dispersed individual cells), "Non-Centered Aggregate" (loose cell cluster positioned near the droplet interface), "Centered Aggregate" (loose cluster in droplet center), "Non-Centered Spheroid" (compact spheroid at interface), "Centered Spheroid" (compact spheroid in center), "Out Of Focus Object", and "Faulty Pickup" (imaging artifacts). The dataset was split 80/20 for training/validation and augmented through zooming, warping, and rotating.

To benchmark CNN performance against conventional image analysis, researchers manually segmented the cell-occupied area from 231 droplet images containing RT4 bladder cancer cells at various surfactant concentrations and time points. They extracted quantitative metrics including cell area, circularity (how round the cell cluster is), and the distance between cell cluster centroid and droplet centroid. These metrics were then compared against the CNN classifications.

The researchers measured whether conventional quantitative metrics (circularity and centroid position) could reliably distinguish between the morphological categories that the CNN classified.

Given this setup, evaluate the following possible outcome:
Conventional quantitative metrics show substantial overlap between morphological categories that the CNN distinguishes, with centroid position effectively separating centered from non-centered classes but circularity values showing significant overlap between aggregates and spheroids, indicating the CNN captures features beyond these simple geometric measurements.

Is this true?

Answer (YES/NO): NO